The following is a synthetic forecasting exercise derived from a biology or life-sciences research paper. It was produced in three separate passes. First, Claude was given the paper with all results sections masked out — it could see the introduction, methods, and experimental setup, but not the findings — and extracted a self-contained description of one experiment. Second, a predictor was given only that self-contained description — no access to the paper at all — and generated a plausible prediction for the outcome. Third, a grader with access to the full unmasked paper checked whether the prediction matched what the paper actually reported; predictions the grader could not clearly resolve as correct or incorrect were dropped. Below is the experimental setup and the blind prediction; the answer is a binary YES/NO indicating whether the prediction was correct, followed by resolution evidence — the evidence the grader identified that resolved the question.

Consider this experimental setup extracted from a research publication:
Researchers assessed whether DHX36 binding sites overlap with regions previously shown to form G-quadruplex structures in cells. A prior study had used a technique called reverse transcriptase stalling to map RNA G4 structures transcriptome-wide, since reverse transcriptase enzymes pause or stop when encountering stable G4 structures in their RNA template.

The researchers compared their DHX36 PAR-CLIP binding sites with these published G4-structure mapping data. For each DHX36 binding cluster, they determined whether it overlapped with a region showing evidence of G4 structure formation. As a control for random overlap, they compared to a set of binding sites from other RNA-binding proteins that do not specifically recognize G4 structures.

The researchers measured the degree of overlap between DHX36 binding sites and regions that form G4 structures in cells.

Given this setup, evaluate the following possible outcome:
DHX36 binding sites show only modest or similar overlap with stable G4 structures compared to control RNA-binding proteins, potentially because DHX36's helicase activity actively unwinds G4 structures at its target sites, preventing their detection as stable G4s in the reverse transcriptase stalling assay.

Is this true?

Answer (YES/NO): NO